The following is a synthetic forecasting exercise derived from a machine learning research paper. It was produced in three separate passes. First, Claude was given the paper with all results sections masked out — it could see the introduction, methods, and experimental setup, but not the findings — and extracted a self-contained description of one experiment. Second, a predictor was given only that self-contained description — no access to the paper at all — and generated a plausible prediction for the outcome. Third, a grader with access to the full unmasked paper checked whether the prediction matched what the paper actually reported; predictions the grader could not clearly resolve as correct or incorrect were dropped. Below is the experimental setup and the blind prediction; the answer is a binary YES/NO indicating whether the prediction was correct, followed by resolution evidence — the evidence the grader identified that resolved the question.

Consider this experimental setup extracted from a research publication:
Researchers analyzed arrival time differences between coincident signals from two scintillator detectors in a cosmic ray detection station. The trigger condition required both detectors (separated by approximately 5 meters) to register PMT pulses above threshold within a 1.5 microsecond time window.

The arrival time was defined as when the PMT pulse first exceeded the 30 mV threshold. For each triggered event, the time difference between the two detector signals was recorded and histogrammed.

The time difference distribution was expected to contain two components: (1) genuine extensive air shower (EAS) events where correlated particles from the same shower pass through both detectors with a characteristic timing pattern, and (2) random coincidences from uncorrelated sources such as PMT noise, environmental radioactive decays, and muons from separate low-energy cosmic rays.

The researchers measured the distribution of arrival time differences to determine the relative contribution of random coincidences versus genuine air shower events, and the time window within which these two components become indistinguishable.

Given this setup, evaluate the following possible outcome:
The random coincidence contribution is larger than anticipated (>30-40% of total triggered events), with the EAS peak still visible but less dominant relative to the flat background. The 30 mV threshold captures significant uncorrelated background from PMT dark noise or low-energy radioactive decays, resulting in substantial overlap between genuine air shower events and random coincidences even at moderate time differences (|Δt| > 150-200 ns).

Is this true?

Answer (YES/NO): NO